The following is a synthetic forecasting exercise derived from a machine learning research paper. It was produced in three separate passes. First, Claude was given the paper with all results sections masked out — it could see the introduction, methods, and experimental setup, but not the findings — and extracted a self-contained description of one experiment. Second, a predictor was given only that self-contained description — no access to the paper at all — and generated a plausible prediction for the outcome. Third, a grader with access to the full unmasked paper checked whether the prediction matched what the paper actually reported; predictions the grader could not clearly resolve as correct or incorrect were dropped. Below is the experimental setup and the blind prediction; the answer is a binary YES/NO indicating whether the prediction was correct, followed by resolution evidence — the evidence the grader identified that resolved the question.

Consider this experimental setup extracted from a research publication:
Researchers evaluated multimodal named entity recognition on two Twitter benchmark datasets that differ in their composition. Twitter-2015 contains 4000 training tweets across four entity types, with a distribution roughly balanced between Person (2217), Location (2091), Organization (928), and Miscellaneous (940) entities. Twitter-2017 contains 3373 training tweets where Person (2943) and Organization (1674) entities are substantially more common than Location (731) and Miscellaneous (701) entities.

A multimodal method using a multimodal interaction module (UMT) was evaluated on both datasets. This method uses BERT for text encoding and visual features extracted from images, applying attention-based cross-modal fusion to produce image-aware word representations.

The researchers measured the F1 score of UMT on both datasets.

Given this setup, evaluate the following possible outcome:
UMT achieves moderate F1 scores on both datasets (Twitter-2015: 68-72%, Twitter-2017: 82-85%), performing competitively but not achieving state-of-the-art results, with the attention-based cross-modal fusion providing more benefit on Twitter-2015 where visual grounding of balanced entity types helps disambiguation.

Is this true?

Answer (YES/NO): NO